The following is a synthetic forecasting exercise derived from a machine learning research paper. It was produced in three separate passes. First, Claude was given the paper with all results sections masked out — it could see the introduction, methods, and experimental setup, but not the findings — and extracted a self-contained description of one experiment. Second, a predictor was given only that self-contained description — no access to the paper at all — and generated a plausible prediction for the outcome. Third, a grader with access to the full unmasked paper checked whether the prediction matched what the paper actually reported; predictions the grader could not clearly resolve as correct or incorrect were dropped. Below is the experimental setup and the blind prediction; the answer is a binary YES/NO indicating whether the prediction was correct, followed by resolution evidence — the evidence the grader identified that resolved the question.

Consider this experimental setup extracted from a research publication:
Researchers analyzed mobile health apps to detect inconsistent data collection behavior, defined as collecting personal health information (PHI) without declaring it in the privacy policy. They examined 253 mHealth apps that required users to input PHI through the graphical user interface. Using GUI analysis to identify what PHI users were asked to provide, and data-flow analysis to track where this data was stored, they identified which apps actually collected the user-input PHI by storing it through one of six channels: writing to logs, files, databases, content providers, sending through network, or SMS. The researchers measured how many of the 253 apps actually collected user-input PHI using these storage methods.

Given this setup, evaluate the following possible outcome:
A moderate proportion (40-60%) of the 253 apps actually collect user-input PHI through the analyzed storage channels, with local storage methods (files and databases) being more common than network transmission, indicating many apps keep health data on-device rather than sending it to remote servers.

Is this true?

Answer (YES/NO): NO